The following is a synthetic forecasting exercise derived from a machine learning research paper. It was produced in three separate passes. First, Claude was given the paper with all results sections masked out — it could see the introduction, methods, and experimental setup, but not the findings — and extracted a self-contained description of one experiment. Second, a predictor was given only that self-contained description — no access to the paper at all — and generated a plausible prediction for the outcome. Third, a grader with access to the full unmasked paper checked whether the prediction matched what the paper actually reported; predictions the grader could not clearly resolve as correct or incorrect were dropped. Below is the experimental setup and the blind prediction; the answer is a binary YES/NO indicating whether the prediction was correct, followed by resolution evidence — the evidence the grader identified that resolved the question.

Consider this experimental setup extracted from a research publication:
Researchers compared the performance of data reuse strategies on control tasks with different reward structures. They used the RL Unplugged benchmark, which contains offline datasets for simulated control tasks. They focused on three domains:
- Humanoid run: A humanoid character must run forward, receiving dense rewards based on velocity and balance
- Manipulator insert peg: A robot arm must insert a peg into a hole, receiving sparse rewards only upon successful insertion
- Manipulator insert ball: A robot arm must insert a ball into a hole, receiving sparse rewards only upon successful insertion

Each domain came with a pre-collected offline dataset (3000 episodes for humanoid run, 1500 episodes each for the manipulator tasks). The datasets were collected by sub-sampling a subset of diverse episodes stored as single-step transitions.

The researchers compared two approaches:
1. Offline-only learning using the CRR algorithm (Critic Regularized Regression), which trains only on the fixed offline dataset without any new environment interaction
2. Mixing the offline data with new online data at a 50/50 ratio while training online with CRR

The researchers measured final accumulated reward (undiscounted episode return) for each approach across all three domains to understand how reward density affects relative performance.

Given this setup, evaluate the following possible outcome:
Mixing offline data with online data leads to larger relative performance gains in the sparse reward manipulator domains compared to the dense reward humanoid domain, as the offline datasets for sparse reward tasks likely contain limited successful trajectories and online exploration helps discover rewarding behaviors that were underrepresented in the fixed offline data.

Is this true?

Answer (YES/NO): YES